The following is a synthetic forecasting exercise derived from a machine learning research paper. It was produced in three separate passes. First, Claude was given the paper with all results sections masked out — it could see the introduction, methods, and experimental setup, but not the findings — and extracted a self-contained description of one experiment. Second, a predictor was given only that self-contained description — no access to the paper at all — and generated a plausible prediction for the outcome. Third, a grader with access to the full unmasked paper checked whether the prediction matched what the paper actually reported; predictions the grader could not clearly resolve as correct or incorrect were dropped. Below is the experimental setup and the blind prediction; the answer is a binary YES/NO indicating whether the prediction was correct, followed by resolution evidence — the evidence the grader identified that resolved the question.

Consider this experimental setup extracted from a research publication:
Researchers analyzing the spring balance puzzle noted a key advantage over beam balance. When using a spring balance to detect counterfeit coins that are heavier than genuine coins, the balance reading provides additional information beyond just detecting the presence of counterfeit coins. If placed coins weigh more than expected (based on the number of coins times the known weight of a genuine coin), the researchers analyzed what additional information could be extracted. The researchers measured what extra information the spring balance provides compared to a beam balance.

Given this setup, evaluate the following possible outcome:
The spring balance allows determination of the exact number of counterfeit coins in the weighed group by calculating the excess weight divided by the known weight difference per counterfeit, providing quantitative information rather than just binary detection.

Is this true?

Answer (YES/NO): YES